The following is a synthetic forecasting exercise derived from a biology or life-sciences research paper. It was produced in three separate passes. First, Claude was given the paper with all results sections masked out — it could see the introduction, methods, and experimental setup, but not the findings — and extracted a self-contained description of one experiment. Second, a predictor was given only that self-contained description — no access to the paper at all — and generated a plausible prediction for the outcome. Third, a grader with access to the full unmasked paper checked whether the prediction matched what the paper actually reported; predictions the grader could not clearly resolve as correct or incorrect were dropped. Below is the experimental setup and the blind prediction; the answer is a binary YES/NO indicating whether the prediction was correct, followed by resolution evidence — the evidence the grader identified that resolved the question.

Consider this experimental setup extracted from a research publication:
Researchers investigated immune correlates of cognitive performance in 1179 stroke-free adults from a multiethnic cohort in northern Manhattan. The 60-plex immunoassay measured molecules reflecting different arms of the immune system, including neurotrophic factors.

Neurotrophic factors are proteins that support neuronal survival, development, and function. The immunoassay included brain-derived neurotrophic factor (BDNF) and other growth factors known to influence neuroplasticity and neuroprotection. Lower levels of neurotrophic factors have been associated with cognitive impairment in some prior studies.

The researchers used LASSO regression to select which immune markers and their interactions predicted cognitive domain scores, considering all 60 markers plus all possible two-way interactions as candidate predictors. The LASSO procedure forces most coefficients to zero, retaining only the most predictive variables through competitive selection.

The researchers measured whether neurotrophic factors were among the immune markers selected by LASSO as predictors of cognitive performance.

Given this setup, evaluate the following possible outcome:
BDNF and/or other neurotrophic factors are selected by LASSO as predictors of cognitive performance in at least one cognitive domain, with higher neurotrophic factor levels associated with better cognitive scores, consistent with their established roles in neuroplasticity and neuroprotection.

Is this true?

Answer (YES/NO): NO